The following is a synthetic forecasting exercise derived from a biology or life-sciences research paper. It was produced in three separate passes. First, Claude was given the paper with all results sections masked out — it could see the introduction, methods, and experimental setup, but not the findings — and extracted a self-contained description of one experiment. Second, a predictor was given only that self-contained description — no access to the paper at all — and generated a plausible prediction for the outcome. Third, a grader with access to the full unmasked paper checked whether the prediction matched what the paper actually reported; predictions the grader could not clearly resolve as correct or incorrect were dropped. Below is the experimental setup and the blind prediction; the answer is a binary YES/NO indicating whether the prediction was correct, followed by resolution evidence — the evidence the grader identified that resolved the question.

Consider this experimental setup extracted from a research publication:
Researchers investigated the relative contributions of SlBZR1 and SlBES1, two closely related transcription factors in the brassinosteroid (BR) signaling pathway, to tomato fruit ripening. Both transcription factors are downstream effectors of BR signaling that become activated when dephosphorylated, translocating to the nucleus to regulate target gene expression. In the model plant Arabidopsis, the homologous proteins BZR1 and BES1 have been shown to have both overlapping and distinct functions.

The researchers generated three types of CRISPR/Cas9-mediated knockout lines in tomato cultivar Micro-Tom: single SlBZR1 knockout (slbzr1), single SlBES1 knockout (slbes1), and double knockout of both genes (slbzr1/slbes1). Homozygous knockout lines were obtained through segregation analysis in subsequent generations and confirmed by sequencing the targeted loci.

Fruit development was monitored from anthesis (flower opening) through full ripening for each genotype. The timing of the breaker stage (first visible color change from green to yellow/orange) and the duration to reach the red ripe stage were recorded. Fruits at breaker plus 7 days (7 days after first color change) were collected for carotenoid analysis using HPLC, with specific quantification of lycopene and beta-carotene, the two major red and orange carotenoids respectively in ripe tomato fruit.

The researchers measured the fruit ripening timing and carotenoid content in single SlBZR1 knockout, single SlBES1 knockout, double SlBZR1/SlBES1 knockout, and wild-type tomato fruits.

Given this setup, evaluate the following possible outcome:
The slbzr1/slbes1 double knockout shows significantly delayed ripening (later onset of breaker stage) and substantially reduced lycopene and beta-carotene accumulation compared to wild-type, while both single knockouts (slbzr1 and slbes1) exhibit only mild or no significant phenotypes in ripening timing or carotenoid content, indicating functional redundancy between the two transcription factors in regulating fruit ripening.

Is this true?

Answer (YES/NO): NO